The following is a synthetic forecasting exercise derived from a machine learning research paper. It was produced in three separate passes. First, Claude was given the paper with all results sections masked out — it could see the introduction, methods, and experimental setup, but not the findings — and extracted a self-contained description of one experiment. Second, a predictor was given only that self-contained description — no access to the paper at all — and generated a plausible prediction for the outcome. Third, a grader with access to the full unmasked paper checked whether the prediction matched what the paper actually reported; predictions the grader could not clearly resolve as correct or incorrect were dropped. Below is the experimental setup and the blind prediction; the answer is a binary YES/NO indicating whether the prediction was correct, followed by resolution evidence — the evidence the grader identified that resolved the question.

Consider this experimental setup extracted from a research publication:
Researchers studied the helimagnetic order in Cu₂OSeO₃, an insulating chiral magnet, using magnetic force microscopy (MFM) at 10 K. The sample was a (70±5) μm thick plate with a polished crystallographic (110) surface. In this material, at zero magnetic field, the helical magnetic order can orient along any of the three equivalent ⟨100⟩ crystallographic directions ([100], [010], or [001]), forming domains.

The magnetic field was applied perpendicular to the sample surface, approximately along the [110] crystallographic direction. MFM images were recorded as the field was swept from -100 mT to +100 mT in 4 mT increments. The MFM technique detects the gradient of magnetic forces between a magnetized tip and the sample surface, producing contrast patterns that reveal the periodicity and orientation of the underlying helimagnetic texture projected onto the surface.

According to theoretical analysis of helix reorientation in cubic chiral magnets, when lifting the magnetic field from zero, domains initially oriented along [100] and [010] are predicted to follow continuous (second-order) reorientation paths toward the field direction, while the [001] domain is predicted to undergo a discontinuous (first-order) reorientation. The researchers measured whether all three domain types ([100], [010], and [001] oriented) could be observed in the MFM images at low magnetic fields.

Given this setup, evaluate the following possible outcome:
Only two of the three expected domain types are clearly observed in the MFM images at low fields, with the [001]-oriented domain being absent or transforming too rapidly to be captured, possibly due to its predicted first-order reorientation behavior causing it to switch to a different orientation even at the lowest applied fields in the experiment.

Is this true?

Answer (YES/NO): NO